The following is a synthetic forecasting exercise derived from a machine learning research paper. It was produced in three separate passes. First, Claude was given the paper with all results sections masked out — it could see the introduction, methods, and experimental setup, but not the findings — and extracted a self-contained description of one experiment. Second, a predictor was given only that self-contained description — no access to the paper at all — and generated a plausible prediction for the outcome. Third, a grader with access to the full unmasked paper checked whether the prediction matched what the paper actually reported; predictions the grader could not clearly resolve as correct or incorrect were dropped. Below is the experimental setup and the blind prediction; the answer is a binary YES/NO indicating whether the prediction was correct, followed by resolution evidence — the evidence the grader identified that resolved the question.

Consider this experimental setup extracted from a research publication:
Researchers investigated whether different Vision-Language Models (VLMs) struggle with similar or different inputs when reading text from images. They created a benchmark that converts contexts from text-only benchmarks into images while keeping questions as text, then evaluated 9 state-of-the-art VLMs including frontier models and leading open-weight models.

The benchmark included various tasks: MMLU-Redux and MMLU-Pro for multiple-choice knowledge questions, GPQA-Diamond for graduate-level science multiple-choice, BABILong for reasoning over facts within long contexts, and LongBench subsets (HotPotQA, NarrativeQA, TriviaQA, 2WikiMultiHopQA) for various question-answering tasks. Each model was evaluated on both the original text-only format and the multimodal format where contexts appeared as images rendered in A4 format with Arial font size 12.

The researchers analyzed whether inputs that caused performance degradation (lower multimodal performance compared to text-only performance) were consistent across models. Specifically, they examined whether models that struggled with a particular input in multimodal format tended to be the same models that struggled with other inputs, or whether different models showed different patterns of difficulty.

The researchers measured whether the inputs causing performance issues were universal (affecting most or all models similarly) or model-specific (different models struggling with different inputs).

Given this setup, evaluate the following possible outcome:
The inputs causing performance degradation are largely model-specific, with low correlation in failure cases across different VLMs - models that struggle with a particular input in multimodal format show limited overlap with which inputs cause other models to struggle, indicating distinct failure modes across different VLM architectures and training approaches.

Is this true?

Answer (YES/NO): YES